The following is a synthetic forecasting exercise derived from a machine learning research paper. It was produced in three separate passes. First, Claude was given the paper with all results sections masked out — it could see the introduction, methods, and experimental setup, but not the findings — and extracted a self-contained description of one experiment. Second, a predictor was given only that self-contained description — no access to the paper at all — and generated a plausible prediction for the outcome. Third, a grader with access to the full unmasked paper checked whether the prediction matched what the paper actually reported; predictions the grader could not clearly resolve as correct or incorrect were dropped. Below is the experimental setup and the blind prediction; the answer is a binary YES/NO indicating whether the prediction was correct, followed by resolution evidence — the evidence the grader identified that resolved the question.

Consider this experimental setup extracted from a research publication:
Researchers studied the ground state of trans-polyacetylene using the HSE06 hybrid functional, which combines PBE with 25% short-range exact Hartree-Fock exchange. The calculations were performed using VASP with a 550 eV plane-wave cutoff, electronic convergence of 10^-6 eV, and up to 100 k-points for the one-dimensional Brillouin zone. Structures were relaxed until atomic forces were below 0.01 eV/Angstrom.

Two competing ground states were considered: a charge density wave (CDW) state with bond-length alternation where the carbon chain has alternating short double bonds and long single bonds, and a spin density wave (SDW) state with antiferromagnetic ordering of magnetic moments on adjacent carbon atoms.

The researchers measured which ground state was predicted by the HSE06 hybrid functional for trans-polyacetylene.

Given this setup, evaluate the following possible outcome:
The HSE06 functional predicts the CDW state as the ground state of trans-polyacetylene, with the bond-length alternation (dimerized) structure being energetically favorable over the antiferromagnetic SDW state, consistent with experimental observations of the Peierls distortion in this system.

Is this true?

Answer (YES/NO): NO